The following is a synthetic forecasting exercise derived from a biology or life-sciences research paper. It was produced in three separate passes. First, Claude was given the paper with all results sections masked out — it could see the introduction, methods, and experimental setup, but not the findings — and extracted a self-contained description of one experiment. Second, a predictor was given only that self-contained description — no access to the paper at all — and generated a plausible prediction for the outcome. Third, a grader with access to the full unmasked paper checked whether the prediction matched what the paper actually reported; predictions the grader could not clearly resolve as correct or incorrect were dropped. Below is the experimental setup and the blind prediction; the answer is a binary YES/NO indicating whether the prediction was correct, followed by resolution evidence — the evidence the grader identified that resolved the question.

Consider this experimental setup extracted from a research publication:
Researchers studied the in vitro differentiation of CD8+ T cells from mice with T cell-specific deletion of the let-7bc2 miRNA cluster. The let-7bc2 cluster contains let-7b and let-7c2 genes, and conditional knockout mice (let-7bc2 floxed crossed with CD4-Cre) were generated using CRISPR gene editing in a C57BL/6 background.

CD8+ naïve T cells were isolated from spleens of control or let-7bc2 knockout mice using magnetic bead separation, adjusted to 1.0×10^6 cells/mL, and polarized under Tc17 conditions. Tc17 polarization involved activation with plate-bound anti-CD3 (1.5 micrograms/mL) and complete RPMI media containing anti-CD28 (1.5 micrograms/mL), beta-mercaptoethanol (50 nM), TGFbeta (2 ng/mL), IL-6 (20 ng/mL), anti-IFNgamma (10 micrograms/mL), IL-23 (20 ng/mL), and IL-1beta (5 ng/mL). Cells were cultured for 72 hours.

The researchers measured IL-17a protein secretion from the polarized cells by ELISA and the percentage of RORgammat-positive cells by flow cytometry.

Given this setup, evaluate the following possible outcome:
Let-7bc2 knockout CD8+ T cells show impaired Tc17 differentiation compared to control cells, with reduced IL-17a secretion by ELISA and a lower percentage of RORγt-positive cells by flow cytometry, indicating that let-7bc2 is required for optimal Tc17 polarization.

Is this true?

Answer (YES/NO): NO